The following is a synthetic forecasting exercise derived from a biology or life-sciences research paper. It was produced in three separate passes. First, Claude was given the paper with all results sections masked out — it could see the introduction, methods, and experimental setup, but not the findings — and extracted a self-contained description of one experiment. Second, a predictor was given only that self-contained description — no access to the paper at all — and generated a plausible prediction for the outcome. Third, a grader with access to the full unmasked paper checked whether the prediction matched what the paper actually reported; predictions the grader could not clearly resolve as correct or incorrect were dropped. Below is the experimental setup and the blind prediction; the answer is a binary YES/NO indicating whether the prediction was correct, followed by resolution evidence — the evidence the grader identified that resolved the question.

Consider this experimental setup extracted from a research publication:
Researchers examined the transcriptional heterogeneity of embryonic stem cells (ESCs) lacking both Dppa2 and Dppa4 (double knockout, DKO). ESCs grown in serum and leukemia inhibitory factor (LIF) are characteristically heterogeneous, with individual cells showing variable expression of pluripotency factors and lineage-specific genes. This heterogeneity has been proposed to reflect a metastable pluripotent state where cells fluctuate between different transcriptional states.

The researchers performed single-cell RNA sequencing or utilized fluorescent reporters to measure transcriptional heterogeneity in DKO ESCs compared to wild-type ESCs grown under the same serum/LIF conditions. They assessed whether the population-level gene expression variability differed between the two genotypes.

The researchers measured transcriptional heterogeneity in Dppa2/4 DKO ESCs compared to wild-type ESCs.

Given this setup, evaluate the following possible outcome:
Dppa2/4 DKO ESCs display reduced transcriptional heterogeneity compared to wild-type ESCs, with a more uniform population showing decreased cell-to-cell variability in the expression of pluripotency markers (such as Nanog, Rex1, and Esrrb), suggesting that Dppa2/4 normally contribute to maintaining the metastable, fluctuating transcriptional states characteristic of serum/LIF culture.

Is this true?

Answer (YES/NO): NO